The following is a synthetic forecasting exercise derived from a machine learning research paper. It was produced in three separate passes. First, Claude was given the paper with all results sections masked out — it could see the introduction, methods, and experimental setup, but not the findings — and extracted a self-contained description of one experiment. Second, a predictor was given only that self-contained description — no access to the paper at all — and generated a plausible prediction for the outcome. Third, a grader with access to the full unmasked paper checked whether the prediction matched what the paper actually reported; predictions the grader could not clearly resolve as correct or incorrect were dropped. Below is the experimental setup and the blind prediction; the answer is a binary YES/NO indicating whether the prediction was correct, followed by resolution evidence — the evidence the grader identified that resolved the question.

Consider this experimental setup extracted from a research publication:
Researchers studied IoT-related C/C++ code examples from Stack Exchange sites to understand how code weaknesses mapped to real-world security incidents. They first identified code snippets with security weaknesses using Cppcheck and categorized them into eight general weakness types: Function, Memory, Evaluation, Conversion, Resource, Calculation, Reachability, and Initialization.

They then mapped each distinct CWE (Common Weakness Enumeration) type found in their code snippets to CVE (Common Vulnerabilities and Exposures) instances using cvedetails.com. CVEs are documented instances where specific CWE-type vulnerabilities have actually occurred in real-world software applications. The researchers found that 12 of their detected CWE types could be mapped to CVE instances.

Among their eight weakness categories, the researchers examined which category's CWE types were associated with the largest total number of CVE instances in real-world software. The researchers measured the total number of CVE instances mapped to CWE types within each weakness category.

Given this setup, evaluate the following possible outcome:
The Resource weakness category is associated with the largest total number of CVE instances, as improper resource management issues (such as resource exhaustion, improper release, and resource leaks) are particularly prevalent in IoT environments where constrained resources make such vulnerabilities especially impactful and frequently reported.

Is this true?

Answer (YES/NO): NO